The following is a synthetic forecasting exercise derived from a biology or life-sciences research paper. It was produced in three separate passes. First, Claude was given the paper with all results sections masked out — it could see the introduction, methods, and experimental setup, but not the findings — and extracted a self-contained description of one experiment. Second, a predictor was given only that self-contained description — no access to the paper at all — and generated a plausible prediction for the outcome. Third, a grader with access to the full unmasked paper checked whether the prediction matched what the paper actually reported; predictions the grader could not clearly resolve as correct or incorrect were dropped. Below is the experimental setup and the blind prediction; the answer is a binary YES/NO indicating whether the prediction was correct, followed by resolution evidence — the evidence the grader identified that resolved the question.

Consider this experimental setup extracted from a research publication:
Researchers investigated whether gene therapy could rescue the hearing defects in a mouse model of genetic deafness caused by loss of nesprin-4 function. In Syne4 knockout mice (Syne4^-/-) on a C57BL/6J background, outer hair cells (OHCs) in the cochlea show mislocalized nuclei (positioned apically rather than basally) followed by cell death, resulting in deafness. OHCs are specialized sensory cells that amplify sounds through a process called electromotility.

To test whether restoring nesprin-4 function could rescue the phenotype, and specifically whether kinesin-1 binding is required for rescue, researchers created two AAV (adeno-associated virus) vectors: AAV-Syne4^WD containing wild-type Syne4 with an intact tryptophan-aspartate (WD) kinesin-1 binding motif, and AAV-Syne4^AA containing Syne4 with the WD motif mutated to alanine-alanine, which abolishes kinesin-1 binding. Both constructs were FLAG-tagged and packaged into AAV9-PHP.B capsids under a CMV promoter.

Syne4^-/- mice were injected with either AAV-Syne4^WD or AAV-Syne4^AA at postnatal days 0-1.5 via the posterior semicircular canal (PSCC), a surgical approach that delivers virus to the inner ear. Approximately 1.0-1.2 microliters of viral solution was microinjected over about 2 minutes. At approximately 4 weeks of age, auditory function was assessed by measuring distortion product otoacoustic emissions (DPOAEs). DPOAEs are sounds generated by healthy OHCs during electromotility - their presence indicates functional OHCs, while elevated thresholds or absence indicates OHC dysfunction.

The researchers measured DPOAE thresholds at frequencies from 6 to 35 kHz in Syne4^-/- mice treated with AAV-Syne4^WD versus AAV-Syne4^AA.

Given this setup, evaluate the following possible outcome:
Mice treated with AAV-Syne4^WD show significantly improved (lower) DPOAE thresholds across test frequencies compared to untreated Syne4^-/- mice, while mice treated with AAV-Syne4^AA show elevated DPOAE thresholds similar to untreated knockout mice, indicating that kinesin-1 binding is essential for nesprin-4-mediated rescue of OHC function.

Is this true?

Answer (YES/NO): YES